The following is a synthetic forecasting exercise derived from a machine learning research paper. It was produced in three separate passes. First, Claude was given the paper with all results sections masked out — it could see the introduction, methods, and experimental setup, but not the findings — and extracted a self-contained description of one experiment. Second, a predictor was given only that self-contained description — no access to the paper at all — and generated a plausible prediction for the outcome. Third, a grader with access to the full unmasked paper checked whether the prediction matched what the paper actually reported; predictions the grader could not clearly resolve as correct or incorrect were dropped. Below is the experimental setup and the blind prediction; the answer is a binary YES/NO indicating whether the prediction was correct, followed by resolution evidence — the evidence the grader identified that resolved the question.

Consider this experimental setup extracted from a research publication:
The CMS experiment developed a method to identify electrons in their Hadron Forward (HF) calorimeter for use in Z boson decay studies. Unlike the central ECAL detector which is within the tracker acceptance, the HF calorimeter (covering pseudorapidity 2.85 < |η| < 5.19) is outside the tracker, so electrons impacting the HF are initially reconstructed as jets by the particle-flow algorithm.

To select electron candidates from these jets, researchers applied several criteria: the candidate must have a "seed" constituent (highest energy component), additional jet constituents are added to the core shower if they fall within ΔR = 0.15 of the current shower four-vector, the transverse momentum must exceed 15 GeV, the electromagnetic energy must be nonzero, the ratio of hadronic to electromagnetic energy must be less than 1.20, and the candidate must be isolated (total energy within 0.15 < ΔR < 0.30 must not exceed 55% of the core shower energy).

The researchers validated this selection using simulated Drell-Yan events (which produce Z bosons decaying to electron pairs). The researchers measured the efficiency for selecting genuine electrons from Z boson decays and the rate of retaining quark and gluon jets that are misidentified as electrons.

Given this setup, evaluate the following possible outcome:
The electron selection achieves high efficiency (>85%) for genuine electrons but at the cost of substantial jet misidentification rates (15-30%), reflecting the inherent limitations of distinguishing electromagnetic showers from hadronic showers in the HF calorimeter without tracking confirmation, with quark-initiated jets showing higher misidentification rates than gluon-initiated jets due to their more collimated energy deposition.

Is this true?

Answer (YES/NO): NO